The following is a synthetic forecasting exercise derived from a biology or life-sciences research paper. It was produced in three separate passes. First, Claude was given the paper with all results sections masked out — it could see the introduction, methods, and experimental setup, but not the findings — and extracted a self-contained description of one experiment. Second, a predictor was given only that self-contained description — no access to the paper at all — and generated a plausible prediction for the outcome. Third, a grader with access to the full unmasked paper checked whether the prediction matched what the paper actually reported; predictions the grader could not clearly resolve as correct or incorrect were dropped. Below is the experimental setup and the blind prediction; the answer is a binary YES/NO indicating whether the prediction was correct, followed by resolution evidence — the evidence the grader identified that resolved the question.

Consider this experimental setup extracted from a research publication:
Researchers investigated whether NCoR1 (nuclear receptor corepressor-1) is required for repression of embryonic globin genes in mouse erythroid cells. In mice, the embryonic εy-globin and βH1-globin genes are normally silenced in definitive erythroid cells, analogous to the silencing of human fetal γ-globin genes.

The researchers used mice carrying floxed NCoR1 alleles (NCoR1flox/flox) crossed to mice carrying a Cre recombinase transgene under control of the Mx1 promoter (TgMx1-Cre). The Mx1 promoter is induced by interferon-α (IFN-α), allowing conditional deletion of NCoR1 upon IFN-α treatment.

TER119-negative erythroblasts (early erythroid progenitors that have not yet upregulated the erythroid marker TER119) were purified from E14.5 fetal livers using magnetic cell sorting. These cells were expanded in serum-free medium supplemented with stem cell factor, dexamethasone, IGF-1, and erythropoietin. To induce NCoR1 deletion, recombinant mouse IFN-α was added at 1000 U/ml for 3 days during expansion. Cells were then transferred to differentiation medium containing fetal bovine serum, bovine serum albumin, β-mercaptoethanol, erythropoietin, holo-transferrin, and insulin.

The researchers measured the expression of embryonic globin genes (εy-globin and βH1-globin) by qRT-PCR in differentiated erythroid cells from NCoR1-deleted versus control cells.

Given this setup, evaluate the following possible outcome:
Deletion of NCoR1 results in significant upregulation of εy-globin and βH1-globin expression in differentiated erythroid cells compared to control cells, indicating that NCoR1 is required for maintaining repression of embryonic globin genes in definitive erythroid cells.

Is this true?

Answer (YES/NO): YES